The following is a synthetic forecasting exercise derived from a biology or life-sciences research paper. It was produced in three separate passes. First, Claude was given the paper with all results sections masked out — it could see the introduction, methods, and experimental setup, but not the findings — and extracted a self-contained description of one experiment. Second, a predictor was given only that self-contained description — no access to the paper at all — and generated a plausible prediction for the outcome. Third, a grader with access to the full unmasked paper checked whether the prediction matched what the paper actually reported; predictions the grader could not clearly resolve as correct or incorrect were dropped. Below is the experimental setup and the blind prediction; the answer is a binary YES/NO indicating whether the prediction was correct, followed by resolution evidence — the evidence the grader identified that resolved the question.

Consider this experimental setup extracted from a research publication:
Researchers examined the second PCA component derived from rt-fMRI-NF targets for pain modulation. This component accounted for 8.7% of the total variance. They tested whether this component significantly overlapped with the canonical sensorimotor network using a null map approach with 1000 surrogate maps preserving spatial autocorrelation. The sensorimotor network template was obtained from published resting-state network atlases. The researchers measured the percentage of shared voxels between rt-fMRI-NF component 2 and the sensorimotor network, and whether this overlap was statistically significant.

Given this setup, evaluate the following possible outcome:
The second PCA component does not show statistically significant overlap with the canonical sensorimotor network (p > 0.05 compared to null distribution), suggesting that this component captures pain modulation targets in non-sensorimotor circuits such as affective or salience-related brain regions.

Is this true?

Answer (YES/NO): NO